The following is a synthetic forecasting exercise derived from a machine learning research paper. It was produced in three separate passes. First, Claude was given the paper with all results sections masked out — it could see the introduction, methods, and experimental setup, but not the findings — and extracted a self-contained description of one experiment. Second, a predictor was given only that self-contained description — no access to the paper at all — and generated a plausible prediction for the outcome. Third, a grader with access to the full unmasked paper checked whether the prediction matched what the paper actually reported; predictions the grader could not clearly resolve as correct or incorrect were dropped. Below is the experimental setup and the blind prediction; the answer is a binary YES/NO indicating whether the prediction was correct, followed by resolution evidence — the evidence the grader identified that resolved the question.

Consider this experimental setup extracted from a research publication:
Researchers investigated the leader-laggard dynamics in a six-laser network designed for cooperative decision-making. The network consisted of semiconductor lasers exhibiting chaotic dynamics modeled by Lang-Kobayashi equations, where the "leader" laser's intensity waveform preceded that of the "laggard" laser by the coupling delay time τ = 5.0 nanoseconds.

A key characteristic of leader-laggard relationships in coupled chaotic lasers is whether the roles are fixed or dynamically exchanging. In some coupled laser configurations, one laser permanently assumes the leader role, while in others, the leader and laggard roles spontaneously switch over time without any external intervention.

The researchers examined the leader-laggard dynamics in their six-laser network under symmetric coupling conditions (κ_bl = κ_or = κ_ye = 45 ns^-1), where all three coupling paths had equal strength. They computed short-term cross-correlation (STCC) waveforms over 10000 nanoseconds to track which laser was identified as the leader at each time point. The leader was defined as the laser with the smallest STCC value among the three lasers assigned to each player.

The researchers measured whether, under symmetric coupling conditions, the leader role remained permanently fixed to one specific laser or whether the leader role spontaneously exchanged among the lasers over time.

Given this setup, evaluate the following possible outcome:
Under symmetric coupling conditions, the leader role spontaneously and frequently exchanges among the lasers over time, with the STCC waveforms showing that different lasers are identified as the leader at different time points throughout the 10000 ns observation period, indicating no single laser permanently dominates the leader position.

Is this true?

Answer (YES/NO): YES